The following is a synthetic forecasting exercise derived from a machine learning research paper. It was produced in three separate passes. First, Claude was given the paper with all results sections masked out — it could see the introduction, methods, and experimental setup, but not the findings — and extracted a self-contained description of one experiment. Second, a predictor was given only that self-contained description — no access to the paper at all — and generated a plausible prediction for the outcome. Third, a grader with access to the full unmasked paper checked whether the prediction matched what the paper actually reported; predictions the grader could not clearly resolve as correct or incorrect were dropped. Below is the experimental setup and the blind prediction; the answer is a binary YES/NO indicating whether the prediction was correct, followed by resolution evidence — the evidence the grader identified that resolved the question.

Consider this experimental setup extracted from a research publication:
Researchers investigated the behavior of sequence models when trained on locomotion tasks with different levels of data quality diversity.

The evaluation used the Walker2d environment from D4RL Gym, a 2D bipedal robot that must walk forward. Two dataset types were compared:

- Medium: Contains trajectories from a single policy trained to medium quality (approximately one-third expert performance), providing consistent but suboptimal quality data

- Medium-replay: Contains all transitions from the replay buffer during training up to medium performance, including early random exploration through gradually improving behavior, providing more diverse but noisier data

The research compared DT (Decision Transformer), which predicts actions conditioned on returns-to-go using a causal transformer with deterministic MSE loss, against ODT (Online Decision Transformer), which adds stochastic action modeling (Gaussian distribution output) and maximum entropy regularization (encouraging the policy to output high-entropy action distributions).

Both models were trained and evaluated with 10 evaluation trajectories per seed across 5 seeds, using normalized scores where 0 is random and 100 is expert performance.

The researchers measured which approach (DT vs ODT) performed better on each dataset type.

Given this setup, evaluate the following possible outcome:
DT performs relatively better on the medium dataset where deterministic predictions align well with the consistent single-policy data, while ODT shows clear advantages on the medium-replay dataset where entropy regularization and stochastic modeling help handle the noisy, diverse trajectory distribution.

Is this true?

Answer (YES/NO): NO